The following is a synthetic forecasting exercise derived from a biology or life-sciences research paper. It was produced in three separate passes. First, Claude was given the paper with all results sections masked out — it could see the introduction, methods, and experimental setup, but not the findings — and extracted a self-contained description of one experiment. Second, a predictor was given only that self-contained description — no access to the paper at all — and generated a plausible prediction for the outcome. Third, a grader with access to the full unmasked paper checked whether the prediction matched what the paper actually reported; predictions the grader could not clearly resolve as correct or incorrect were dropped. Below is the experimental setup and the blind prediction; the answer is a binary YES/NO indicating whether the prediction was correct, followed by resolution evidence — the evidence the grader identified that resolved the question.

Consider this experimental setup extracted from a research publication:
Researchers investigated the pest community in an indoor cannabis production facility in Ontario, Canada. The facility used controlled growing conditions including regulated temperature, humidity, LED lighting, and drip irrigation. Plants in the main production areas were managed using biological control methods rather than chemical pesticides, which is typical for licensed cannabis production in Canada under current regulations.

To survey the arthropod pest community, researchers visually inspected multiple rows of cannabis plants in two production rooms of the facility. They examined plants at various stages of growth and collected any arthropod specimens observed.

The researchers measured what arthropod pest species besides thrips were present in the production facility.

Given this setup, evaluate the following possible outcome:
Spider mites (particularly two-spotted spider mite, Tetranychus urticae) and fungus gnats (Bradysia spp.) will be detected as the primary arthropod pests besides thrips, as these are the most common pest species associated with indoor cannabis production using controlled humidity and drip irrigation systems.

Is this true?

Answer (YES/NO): NO